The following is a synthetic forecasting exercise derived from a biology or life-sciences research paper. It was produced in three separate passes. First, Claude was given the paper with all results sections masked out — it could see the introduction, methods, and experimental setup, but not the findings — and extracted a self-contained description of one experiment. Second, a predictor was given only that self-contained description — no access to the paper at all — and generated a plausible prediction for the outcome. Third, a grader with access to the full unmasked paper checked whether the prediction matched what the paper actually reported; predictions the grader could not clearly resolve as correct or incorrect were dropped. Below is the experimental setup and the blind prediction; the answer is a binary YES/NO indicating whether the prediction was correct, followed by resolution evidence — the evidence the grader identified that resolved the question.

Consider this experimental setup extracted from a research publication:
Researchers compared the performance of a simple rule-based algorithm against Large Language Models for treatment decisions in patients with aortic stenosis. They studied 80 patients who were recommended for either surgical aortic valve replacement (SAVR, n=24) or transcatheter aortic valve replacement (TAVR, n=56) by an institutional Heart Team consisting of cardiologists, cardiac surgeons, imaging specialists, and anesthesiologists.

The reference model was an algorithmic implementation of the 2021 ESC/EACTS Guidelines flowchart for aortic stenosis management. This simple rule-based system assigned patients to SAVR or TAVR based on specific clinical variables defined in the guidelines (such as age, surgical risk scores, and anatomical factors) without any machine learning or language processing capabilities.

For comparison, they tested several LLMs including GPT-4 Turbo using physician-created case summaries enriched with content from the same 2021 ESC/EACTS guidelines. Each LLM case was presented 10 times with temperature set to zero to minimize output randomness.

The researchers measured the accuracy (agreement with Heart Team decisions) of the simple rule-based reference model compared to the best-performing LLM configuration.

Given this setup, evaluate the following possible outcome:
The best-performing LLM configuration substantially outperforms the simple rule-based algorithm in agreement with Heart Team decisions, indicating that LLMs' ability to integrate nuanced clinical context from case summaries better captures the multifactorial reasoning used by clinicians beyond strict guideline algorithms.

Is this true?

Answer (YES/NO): NO